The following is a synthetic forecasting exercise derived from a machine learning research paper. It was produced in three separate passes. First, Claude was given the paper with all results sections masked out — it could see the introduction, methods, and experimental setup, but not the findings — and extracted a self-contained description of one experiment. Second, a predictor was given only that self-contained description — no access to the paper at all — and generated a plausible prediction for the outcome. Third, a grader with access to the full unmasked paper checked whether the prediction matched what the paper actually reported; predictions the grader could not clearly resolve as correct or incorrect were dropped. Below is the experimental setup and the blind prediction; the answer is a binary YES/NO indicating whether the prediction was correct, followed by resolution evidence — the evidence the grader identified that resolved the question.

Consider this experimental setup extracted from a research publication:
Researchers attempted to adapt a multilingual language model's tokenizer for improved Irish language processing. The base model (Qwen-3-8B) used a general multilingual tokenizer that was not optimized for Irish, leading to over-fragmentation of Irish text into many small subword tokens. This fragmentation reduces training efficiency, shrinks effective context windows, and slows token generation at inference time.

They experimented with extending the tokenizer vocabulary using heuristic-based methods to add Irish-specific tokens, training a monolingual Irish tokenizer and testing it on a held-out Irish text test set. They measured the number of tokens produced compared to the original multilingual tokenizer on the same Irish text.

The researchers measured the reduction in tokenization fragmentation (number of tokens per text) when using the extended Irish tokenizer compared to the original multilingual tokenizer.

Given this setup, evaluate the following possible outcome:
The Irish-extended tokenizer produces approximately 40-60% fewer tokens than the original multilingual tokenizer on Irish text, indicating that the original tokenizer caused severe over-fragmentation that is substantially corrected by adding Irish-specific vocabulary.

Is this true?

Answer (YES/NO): YES